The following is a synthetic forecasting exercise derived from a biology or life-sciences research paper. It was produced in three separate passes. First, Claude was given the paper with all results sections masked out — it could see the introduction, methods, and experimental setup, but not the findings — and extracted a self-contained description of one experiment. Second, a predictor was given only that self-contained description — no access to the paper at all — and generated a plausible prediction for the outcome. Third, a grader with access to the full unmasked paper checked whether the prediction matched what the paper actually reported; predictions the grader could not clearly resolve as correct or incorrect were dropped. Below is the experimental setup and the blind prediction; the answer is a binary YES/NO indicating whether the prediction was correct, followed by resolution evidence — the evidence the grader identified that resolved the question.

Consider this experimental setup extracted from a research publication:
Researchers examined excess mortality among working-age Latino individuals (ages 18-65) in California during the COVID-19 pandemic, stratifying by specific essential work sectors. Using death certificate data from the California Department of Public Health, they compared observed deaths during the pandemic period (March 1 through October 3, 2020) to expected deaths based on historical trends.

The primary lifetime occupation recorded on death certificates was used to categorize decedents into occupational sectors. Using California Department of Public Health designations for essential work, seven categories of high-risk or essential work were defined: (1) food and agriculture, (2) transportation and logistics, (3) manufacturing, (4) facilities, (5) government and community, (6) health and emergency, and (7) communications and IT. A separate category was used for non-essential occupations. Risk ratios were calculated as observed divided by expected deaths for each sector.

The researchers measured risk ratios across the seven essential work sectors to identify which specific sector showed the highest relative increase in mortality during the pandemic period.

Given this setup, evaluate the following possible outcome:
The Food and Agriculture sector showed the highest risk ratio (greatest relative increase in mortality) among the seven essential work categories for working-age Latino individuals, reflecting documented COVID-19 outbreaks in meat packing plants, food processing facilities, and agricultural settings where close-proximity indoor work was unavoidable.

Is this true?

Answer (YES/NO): YES